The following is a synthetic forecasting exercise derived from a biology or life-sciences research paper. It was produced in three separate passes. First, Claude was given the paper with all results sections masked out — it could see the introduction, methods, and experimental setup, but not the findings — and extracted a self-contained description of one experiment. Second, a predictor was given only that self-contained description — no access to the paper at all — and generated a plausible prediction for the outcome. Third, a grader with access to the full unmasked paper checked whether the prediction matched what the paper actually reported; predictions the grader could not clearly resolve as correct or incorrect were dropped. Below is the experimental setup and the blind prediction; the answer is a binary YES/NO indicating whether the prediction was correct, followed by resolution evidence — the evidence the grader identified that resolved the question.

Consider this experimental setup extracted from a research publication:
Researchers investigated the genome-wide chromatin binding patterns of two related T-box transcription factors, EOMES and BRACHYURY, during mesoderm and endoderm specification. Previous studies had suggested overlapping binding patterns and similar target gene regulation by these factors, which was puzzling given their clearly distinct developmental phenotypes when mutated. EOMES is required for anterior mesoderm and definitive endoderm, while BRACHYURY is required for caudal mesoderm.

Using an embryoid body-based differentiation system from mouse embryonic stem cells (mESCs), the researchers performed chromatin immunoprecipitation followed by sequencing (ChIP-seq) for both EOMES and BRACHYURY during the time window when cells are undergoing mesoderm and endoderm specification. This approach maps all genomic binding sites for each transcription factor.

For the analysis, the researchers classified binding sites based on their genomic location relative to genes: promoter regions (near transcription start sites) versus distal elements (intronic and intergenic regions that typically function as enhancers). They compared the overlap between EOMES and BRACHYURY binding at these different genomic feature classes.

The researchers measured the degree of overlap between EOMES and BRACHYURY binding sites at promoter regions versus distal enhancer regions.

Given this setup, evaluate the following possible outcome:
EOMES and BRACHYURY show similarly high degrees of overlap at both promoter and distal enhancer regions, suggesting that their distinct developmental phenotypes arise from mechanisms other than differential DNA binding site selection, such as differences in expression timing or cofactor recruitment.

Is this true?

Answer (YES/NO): NO